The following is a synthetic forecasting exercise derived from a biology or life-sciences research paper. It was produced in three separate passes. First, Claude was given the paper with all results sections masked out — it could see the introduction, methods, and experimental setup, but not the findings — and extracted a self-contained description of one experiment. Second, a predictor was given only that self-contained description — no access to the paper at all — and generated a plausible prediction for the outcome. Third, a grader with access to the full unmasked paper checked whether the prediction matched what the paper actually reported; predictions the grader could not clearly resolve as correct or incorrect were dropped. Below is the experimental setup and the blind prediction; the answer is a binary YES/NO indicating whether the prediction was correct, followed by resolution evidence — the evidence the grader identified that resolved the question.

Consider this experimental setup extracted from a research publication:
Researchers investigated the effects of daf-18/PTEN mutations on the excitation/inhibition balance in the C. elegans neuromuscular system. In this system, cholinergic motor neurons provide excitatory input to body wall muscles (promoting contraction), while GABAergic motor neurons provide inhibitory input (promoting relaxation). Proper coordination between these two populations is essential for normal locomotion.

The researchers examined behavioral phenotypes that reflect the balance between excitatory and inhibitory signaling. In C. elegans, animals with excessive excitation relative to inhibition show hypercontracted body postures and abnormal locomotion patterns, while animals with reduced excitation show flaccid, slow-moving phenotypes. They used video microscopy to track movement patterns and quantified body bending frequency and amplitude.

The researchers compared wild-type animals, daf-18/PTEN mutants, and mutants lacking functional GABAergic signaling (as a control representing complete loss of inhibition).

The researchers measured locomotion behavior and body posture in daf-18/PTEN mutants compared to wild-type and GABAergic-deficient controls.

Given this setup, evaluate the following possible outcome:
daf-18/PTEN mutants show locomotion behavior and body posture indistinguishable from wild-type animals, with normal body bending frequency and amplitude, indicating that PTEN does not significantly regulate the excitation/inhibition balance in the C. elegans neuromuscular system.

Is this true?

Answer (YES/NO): NO